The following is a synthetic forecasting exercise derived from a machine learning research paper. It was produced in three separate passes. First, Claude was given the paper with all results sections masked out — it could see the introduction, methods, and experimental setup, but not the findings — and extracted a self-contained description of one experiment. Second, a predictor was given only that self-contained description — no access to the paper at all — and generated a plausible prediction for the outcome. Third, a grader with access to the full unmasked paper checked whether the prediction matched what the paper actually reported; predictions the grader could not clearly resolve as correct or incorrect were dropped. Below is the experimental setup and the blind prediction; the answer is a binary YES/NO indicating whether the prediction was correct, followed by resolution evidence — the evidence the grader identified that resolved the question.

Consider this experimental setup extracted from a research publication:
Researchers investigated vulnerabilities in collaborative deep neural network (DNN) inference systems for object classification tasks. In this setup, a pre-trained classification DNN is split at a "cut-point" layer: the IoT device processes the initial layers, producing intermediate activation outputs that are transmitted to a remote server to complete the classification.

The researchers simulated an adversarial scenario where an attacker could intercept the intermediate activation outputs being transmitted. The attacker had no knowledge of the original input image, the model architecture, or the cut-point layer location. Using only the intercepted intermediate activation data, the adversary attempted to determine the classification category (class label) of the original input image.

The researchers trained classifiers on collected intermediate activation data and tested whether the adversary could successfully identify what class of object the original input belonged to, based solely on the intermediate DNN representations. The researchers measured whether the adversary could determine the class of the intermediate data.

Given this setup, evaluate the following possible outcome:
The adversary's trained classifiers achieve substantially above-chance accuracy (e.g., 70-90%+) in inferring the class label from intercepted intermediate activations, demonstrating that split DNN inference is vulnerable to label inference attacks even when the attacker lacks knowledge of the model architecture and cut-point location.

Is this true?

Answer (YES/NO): NO